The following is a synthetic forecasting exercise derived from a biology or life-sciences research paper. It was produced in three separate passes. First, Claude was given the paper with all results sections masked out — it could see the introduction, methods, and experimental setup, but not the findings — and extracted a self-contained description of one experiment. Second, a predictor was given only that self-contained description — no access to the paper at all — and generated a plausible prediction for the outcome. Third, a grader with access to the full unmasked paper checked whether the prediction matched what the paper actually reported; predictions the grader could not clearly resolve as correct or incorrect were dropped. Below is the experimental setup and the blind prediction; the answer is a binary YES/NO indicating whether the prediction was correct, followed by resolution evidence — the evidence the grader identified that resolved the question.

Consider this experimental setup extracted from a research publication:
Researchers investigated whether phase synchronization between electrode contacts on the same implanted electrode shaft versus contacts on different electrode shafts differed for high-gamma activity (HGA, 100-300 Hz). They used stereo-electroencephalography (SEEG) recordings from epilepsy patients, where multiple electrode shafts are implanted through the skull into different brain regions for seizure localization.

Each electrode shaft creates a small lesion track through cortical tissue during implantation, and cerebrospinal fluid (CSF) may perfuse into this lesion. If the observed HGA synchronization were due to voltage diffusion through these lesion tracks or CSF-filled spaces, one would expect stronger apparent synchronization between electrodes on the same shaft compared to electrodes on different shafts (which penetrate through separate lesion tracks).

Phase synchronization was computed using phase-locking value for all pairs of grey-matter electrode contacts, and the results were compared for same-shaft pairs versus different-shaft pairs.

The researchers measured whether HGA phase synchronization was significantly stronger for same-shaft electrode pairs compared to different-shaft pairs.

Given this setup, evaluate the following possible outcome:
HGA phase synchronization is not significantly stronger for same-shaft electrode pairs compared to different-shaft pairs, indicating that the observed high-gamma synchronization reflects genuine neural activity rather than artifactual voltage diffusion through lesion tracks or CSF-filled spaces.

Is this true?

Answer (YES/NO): YES